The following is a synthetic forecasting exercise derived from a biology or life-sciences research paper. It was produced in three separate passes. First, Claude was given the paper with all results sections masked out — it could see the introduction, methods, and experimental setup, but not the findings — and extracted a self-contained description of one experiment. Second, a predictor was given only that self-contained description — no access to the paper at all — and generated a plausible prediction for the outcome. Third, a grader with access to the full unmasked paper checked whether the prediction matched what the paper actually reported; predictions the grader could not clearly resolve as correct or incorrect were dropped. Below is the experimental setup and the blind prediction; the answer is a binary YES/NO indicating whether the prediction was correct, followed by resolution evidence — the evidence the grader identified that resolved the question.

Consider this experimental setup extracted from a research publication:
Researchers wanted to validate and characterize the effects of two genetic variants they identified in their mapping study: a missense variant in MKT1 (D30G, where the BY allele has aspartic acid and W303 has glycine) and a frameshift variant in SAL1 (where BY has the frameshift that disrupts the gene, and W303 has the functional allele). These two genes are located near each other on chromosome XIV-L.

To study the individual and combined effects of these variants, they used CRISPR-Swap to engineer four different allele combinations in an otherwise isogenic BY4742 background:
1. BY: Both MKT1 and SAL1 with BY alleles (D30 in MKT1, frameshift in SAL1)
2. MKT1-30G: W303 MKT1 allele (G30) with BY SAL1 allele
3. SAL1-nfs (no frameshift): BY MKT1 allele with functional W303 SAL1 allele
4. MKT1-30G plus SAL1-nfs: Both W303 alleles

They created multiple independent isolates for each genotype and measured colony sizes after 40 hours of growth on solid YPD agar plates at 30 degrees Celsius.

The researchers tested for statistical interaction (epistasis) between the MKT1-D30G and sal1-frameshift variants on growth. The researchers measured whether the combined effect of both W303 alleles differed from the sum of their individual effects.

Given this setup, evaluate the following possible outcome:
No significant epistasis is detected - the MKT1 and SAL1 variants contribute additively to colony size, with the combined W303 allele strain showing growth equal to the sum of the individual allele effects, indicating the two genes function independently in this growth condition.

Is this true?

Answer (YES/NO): YES